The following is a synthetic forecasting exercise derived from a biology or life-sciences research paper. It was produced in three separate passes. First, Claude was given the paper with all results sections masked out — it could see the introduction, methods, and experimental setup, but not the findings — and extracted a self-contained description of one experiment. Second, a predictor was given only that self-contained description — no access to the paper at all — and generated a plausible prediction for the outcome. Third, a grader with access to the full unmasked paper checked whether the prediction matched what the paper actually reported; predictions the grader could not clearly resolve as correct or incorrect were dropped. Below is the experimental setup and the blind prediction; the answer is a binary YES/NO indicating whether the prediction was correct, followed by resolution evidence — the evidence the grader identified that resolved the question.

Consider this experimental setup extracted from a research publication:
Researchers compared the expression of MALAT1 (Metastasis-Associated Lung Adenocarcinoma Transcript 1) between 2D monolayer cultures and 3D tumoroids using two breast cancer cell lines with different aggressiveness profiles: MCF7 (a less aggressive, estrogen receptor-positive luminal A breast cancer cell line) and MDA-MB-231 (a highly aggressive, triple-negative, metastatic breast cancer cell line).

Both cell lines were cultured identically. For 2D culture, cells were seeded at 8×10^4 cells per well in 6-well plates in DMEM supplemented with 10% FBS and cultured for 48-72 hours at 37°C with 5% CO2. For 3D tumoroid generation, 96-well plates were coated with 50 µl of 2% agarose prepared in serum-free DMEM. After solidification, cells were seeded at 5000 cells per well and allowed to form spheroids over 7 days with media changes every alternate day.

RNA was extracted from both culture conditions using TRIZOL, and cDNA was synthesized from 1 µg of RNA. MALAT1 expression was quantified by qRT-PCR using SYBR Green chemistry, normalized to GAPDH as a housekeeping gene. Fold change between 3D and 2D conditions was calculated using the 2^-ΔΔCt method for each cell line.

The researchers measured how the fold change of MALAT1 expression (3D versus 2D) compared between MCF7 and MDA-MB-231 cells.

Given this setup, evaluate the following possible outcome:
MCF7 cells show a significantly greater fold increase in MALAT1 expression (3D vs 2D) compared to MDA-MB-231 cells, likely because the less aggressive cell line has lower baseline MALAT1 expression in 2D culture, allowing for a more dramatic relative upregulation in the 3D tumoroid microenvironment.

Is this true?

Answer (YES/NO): NO